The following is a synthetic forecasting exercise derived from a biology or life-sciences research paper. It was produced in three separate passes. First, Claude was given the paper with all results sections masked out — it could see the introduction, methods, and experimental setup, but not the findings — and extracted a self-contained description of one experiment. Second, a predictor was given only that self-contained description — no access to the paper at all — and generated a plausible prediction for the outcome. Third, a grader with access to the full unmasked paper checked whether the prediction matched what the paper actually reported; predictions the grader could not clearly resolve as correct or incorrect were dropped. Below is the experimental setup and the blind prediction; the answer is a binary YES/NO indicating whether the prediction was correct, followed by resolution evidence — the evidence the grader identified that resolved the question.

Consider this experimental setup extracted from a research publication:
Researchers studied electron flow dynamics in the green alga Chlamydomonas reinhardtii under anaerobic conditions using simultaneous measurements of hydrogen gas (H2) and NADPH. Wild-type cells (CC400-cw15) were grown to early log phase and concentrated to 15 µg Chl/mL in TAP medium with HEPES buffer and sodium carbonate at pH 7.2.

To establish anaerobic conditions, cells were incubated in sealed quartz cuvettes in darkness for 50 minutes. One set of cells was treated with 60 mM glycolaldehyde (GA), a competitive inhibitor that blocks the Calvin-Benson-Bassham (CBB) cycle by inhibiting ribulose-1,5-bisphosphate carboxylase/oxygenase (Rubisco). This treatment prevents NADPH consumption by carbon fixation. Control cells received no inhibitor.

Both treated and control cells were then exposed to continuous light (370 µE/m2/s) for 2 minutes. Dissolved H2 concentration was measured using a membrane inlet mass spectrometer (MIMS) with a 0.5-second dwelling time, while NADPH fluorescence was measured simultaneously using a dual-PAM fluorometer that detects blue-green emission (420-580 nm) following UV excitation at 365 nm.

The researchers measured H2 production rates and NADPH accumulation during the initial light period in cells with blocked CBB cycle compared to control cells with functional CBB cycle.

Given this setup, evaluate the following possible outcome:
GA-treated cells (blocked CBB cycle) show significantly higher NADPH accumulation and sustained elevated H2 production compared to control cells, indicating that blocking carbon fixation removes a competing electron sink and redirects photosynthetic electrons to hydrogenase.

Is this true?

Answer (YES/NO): NO